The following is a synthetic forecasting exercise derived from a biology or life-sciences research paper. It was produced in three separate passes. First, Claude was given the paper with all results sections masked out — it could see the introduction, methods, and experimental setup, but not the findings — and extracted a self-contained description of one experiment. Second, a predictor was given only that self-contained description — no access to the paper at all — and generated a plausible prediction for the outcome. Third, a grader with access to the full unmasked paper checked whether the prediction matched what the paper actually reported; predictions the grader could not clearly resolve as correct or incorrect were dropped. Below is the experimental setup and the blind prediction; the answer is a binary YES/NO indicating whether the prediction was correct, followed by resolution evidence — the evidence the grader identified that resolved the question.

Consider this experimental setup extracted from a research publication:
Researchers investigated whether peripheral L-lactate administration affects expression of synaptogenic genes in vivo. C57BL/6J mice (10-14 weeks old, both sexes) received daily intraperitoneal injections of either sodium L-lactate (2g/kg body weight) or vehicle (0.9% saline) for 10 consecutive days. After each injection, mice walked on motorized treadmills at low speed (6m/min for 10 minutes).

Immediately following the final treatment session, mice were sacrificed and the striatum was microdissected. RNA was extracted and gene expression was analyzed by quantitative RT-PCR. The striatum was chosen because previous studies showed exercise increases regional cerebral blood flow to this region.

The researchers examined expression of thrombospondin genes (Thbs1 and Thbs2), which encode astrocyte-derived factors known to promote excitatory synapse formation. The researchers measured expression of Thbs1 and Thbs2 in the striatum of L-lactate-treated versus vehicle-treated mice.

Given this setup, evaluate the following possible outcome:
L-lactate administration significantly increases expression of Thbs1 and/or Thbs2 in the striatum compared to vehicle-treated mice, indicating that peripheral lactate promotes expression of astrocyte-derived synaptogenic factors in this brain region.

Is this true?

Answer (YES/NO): YES